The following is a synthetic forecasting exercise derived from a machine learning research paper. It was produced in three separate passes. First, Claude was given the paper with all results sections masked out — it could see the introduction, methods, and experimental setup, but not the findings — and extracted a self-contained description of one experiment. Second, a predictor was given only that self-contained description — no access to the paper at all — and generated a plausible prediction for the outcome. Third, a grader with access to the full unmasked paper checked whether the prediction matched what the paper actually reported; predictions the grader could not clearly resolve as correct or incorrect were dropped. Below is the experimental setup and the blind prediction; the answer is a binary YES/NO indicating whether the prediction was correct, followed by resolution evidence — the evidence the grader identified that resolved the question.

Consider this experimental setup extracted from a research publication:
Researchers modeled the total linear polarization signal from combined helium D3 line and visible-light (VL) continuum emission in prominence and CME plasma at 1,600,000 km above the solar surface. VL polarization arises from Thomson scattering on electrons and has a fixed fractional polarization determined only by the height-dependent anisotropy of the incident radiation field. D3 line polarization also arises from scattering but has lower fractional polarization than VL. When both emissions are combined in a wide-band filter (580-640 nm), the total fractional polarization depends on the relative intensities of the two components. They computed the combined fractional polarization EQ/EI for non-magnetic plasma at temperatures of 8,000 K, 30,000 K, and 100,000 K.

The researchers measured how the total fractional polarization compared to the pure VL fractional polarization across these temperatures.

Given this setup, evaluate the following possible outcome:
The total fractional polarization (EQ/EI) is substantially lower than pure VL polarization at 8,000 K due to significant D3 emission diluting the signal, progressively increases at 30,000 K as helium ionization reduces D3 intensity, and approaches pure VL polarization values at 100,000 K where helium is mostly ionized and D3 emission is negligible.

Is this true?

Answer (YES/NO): NO